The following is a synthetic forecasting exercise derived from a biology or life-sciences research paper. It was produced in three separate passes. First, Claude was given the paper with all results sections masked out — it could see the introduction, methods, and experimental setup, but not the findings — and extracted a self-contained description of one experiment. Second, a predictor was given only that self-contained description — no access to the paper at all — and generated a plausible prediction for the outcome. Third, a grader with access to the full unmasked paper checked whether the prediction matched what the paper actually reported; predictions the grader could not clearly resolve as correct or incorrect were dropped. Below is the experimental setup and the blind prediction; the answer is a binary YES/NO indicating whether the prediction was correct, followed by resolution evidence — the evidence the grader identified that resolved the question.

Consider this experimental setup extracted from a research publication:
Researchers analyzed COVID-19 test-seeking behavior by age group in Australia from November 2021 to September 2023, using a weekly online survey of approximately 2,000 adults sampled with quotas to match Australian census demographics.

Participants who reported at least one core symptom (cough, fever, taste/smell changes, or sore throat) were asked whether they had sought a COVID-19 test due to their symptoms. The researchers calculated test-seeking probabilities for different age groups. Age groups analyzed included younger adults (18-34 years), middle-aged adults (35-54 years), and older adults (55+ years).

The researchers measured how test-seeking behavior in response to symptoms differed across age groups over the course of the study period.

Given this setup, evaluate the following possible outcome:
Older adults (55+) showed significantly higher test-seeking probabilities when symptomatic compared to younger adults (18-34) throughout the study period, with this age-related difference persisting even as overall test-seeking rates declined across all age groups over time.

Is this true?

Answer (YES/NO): NO